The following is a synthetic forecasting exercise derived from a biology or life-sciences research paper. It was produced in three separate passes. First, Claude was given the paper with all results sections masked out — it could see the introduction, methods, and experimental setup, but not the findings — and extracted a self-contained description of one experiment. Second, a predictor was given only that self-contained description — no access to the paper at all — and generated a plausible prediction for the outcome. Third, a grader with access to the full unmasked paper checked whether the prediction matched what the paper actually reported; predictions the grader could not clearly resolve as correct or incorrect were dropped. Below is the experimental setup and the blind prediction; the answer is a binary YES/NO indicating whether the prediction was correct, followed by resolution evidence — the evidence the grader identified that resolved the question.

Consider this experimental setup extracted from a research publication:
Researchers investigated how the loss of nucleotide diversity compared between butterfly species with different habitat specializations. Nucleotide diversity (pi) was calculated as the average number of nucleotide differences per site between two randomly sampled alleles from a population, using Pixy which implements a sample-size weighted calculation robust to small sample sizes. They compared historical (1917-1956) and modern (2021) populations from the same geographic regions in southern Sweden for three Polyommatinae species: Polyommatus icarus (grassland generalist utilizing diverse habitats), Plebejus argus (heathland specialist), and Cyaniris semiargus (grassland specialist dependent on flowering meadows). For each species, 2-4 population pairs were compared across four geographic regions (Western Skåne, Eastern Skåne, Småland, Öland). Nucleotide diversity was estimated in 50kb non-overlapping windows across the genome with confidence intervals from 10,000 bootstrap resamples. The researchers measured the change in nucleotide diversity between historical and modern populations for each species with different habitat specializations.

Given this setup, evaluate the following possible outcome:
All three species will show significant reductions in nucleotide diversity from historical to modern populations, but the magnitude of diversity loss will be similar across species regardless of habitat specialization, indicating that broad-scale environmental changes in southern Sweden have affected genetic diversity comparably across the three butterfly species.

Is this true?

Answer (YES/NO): NO